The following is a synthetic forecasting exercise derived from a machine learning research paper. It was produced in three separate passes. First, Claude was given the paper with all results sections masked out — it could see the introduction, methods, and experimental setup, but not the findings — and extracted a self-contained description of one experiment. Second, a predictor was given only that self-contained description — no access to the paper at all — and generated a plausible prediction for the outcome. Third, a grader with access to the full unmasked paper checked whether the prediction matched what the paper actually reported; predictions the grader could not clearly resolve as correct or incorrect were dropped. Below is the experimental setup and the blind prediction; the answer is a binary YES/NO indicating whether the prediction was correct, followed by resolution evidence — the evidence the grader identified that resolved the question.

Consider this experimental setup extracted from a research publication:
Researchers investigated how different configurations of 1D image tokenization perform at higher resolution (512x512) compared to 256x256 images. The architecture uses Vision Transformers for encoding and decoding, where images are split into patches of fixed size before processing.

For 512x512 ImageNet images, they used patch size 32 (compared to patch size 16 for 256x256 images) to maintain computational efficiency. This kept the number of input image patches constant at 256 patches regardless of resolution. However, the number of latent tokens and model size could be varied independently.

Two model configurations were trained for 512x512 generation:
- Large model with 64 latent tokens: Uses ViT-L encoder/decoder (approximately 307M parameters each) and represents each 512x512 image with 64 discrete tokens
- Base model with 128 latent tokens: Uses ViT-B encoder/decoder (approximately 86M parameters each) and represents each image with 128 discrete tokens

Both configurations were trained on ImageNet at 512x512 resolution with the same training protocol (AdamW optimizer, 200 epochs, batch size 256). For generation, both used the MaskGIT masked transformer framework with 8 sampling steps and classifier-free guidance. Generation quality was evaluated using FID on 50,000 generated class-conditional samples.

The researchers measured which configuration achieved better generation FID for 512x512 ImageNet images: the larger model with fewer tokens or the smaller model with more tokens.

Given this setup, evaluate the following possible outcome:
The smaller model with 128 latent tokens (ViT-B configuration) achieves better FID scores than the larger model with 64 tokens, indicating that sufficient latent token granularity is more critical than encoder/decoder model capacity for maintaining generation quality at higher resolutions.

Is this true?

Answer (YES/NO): YES